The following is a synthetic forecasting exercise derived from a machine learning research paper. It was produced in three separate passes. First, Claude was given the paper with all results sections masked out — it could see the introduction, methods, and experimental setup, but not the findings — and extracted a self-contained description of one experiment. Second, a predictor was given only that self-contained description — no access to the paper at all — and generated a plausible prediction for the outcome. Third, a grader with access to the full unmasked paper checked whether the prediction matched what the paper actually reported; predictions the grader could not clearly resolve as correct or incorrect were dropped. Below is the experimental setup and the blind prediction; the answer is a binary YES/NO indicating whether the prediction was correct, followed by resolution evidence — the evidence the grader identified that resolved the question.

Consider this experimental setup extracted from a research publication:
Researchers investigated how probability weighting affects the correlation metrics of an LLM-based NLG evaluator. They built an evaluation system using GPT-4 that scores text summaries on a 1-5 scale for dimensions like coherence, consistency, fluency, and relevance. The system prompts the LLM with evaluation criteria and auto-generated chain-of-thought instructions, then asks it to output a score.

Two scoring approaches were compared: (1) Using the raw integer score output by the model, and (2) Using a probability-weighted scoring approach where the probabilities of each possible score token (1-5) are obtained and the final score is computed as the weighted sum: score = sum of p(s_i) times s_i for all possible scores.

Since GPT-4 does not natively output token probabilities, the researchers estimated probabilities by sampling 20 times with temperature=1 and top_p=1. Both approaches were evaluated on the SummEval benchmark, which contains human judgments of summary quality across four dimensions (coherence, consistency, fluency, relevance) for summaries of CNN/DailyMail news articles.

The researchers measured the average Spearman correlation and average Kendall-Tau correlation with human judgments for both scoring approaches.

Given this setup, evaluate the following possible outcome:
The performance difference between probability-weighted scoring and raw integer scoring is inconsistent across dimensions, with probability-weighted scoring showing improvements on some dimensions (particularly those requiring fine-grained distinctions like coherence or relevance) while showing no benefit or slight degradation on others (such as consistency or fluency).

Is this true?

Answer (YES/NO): NO